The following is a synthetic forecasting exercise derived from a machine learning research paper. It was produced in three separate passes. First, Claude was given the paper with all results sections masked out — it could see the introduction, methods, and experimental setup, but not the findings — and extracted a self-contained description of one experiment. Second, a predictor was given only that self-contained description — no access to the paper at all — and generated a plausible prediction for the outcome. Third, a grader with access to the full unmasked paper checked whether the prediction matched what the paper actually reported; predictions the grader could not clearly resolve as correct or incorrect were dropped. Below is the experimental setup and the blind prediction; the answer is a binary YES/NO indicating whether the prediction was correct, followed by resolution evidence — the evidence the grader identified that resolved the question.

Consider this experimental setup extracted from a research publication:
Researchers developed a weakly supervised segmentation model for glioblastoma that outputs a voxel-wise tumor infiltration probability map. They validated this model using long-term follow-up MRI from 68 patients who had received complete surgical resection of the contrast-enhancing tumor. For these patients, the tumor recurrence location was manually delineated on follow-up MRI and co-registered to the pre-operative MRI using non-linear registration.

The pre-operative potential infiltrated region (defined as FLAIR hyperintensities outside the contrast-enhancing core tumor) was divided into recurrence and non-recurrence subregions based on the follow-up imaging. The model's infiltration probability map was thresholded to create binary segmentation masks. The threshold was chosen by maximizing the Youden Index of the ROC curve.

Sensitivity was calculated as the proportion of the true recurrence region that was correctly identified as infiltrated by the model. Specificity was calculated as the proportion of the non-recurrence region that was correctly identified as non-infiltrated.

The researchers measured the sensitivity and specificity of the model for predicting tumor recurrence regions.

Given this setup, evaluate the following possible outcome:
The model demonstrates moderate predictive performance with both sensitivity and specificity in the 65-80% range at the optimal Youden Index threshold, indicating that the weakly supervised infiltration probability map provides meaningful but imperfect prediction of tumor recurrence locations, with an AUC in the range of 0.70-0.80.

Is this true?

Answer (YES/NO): NO